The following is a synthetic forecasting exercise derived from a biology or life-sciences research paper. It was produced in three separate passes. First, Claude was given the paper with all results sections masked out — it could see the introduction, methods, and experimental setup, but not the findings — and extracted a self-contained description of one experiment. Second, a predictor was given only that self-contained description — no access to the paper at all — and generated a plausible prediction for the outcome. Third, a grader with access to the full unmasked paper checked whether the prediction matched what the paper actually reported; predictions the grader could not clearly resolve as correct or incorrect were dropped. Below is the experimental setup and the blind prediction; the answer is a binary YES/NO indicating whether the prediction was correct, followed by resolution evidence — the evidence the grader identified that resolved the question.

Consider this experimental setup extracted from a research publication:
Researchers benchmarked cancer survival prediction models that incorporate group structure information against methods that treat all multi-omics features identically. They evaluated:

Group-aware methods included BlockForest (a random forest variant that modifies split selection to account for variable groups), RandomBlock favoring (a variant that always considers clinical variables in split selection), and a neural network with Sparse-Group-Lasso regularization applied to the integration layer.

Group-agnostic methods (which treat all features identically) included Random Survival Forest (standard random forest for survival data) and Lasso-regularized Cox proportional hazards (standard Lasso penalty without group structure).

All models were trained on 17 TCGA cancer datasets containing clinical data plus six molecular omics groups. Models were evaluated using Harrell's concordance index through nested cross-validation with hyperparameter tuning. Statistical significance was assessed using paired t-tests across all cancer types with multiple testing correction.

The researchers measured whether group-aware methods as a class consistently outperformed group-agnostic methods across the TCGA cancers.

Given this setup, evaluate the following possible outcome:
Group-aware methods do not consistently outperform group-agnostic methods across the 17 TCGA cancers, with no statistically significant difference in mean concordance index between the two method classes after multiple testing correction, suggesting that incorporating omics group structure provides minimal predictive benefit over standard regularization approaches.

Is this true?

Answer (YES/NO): NO